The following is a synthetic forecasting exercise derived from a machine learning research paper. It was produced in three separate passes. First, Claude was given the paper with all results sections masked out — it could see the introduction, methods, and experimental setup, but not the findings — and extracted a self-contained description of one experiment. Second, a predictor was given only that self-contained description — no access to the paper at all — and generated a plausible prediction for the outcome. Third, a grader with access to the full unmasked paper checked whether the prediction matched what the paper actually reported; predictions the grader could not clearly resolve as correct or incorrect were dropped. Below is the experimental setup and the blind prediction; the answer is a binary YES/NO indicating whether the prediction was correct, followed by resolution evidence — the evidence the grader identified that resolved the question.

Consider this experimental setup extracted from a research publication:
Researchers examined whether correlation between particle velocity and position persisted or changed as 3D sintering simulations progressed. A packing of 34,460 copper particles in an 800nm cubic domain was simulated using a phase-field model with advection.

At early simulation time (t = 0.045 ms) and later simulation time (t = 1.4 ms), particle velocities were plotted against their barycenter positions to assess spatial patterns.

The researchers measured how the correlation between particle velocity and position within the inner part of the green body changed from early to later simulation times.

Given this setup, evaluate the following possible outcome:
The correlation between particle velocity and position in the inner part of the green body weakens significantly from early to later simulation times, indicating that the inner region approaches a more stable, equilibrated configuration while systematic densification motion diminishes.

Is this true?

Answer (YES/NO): YES